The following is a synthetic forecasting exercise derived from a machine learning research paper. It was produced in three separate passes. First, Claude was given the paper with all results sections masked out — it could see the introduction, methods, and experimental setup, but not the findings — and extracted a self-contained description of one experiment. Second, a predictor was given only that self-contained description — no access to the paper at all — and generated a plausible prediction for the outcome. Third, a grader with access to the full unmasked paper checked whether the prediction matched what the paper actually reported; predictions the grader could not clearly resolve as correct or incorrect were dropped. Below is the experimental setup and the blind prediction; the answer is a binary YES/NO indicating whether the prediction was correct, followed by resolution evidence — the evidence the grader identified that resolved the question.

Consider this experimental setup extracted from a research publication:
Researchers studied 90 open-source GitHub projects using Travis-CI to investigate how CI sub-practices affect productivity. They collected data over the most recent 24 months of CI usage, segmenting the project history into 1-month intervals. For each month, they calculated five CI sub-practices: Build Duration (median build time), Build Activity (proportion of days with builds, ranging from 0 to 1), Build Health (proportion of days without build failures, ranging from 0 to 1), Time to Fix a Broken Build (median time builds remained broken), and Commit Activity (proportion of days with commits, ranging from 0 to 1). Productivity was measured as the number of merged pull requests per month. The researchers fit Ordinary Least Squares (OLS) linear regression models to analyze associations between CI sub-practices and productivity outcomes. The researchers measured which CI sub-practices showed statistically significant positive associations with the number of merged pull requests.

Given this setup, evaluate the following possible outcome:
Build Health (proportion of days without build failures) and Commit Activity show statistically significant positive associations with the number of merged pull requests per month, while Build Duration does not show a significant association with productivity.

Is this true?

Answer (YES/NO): NO